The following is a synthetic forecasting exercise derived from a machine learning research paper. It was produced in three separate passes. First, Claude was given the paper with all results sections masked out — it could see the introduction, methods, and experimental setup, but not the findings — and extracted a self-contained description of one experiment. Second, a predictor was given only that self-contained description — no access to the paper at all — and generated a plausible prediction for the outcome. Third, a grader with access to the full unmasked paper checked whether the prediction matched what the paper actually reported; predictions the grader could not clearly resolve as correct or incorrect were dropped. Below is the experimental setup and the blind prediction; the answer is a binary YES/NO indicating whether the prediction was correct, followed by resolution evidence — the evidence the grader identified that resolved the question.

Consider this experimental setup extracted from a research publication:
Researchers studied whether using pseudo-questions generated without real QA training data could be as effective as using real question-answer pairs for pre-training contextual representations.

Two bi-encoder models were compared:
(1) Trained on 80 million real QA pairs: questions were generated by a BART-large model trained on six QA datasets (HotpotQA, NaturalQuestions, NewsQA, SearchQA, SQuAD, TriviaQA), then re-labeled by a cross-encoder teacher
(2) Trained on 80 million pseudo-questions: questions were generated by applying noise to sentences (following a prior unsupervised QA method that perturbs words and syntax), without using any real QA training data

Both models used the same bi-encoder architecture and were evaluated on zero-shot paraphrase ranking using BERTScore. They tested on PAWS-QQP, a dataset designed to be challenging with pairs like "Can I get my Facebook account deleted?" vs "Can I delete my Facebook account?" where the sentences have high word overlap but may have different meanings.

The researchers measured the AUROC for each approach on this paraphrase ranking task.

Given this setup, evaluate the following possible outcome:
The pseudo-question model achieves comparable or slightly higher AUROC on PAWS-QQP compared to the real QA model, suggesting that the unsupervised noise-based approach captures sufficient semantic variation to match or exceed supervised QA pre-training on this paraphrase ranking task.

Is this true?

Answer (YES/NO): NO